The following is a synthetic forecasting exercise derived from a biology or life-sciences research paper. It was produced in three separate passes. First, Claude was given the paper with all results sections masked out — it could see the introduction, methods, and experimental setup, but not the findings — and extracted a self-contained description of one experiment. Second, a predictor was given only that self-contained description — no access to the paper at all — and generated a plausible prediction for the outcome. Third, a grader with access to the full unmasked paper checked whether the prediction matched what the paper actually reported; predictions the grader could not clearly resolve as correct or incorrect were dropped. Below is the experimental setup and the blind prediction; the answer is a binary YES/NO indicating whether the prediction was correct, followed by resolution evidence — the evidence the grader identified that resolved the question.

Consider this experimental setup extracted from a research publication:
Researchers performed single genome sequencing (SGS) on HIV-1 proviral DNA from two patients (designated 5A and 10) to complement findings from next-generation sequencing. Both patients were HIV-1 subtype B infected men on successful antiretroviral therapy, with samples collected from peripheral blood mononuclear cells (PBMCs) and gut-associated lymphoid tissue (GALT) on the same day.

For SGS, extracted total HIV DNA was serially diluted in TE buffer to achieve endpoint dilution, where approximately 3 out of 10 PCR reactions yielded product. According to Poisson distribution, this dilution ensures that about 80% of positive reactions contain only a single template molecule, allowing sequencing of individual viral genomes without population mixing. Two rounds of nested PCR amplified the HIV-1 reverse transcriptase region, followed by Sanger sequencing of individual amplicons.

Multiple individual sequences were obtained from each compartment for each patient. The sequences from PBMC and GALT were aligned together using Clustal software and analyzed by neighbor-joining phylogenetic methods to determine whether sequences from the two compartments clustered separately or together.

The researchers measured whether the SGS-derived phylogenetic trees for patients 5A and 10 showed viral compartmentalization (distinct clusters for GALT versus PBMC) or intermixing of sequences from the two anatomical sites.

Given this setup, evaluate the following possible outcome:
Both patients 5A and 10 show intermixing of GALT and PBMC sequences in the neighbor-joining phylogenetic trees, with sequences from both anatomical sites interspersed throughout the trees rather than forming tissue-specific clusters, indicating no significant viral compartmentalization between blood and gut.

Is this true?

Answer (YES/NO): YES